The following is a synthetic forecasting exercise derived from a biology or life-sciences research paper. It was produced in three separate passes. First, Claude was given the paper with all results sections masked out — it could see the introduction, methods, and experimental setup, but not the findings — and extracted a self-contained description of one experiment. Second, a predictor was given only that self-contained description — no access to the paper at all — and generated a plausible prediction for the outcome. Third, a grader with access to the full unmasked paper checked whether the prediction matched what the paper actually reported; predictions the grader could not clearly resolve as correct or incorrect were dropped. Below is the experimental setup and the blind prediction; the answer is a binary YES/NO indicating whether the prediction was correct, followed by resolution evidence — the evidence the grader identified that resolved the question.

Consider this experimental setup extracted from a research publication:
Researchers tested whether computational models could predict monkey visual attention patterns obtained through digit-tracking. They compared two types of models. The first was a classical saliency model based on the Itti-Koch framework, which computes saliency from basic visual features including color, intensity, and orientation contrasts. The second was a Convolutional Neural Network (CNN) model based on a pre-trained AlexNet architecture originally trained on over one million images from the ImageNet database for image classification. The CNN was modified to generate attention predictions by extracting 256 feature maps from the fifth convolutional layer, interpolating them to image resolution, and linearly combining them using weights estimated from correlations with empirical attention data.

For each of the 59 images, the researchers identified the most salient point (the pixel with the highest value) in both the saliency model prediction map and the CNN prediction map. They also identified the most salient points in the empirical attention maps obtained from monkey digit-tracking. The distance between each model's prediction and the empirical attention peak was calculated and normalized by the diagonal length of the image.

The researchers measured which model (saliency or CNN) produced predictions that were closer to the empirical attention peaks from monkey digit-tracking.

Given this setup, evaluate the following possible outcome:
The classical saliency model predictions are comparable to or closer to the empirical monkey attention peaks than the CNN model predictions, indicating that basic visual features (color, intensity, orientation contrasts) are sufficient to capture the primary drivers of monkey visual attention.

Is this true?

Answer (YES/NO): NO